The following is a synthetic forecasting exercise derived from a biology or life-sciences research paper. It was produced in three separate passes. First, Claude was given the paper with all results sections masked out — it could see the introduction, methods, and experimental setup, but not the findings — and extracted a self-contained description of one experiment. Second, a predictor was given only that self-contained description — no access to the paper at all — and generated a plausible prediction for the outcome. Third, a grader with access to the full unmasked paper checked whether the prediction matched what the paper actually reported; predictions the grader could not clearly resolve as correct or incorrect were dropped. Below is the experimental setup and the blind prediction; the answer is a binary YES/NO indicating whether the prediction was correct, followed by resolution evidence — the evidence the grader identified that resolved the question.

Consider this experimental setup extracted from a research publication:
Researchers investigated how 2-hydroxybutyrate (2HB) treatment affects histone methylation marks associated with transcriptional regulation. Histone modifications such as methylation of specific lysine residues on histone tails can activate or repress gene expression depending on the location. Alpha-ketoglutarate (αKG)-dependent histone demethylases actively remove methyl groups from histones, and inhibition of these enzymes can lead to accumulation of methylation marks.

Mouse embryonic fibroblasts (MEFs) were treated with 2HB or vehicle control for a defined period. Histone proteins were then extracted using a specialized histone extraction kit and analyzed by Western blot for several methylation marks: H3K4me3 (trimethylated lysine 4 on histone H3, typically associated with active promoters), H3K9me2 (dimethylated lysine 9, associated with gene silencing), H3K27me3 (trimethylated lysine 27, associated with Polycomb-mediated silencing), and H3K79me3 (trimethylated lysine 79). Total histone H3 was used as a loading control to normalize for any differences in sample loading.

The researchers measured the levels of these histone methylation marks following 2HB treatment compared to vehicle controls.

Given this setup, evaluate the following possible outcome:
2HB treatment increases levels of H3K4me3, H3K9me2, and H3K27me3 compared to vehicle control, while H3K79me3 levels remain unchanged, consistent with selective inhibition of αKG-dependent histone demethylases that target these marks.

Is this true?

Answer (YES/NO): NO